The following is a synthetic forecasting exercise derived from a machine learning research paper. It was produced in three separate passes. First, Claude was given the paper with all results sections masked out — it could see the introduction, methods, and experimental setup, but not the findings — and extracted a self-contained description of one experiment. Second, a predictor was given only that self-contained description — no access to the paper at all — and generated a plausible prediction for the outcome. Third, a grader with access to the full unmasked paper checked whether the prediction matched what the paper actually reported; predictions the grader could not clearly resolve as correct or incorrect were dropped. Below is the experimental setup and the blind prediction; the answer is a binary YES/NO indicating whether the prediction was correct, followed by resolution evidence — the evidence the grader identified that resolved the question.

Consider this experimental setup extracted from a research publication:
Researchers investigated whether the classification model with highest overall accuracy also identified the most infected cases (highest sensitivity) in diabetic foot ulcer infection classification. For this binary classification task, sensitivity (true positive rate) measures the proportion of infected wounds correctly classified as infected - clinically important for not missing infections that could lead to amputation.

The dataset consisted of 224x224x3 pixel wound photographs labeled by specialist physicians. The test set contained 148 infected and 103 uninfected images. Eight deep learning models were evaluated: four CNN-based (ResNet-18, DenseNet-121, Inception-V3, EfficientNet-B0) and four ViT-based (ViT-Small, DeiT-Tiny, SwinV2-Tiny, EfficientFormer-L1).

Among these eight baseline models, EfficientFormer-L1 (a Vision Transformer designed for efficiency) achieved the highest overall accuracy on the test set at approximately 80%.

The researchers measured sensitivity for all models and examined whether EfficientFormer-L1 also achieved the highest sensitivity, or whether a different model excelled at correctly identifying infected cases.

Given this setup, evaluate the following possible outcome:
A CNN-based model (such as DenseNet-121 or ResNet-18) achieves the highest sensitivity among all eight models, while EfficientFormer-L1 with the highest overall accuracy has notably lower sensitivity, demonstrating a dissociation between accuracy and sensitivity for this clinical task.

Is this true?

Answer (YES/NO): NO